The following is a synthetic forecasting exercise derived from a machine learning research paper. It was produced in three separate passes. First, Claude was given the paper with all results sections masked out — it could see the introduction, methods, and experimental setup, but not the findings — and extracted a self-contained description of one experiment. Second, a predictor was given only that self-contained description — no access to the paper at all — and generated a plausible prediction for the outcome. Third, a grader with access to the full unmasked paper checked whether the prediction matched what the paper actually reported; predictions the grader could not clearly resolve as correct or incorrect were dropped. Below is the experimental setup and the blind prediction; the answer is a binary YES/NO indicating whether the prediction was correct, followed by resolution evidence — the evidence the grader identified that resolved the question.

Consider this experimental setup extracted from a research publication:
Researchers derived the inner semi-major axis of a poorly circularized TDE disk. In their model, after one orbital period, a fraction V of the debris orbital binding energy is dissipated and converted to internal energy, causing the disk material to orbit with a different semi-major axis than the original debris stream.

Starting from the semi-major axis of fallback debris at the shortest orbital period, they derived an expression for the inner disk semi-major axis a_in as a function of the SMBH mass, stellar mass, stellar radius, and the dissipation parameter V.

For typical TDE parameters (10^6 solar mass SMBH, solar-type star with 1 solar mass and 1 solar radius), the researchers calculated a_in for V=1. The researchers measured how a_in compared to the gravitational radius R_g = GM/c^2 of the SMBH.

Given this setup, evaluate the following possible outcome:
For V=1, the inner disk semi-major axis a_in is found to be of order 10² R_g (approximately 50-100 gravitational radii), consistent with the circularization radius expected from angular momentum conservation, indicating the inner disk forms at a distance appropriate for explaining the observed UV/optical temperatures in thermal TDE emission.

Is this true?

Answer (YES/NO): NO